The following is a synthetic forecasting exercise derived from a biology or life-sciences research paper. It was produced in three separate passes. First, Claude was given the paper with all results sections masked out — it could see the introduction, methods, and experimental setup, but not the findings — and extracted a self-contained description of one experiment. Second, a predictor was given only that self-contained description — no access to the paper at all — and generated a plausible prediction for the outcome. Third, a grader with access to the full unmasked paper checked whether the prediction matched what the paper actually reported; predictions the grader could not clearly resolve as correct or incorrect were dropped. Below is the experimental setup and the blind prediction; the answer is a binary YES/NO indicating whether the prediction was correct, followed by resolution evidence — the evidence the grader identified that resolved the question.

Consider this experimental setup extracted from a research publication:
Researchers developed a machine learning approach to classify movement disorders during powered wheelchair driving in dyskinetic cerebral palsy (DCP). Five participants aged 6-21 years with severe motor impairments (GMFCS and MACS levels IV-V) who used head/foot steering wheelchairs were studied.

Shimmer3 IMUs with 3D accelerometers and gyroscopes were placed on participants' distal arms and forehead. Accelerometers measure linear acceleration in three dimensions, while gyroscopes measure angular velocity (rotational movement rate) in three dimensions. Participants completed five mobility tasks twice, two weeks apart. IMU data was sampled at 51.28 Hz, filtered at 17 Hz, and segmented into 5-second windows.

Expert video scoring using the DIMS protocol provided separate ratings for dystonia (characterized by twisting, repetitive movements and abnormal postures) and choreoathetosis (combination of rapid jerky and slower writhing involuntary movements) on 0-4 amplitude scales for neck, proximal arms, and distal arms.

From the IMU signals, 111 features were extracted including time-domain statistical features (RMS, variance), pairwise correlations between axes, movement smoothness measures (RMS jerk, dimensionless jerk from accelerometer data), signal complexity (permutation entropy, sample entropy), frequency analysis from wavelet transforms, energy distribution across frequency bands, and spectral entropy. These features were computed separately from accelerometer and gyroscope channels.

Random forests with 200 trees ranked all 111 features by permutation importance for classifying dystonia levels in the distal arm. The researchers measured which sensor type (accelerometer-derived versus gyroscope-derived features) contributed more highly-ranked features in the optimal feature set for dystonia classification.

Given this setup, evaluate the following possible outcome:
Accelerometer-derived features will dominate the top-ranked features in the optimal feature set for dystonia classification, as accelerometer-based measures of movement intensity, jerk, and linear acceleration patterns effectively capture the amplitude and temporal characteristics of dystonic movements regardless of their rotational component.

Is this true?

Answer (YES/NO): NO